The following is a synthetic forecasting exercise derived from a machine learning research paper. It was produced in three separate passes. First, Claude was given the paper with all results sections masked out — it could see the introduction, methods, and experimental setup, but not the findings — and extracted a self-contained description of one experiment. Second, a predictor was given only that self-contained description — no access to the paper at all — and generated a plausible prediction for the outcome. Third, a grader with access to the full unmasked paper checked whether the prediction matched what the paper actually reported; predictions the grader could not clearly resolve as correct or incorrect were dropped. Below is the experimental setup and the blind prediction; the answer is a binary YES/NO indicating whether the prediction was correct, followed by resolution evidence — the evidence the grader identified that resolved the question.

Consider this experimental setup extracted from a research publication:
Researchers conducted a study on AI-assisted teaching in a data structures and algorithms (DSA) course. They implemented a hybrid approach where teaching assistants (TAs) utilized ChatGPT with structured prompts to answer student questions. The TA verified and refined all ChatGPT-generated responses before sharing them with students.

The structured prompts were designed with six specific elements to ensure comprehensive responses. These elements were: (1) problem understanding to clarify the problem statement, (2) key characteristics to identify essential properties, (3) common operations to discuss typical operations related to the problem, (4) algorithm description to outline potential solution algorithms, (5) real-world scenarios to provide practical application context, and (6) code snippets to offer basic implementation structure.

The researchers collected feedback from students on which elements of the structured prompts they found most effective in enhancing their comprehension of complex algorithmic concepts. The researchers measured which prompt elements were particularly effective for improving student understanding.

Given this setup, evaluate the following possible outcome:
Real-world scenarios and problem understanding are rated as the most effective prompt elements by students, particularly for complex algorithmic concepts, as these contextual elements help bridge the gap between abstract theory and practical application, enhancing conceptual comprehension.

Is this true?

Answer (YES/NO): NO